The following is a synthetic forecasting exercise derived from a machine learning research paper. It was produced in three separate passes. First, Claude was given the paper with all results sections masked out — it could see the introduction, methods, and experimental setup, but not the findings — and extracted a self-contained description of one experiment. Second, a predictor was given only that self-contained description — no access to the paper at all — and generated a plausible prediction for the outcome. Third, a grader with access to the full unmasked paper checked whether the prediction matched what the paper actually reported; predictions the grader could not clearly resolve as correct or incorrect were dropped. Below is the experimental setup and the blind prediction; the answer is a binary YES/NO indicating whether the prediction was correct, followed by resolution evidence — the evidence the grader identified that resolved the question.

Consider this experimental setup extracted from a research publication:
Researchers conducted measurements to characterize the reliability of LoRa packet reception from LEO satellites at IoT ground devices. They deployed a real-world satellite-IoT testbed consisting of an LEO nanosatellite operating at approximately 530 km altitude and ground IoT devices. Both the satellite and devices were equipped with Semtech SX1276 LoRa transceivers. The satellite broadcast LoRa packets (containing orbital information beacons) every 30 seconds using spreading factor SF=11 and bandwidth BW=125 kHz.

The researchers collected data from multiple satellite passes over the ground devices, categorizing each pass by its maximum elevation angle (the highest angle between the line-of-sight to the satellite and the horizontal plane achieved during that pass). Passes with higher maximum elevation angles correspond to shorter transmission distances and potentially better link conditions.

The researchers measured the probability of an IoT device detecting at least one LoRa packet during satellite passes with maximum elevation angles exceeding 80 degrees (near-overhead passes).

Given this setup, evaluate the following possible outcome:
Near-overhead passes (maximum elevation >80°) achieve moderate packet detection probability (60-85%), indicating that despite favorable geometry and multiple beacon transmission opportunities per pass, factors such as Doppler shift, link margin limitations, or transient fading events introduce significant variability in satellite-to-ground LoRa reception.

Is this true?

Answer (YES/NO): NO